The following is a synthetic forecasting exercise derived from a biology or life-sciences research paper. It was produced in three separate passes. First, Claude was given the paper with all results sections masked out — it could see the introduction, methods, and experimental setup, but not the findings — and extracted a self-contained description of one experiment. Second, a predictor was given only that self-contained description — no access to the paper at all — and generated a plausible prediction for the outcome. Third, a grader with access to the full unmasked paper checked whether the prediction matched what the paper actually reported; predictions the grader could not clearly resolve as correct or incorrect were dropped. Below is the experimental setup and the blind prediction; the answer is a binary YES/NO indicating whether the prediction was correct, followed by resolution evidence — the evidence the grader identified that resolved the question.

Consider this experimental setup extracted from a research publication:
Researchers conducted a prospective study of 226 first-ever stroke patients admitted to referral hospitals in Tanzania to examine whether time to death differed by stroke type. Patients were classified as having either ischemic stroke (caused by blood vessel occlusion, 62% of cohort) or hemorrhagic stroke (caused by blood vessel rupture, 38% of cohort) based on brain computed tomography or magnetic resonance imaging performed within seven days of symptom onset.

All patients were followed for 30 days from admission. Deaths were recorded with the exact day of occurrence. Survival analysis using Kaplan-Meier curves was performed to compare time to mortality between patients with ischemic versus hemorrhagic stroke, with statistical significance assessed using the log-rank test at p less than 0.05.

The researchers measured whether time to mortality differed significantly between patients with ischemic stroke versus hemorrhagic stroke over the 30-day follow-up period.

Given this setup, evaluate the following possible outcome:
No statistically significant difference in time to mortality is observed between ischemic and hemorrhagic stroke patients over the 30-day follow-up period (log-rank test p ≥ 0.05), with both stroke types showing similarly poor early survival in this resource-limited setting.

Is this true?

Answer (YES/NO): YES